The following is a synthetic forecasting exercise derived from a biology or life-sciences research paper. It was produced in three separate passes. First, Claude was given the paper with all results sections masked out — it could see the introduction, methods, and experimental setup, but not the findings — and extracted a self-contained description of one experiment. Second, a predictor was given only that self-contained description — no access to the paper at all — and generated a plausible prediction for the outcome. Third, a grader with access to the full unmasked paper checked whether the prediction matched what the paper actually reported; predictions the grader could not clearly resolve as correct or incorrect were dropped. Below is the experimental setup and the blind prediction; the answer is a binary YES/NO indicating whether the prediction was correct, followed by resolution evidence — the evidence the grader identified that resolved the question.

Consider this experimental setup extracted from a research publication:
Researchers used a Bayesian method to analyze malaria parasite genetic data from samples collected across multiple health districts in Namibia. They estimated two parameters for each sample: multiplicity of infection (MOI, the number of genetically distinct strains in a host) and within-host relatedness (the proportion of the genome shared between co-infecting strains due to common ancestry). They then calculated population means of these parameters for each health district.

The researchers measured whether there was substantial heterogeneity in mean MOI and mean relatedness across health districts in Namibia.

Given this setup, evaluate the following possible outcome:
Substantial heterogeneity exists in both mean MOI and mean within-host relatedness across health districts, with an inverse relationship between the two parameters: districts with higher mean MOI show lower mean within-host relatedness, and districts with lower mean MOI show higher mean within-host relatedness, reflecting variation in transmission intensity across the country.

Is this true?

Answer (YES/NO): NO